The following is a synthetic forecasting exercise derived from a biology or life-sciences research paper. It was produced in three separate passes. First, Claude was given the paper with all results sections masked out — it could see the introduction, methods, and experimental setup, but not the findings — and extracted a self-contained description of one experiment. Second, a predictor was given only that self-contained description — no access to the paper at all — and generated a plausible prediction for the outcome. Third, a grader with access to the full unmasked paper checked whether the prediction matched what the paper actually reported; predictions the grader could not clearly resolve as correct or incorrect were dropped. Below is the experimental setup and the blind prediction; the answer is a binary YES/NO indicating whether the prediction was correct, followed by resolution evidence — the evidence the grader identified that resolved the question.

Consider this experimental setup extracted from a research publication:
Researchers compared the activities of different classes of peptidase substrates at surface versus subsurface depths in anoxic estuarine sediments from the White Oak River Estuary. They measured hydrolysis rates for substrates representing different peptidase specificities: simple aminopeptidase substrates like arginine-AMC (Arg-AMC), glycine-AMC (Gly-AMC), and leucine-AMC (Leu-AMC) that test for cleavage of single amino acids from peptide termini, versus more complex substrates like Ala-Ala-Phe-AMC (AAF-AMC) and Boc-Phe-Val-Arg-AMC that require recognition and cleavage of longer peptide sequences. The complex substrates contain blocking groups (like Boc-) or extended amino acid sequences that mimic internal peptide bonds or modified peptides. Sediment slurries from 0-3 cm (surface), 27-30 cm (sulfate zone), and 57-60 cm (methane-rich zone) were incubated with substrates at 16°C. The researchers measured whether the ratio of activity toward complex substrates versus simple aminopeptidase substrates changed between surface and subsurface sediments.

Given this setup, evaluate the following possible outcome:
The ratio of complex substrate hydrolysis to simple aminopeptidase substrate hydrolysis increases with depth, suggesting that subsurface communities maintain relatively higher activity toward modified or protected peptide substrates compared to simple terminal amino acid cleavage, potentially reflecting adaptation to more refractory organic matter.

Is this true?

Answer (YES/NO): NO